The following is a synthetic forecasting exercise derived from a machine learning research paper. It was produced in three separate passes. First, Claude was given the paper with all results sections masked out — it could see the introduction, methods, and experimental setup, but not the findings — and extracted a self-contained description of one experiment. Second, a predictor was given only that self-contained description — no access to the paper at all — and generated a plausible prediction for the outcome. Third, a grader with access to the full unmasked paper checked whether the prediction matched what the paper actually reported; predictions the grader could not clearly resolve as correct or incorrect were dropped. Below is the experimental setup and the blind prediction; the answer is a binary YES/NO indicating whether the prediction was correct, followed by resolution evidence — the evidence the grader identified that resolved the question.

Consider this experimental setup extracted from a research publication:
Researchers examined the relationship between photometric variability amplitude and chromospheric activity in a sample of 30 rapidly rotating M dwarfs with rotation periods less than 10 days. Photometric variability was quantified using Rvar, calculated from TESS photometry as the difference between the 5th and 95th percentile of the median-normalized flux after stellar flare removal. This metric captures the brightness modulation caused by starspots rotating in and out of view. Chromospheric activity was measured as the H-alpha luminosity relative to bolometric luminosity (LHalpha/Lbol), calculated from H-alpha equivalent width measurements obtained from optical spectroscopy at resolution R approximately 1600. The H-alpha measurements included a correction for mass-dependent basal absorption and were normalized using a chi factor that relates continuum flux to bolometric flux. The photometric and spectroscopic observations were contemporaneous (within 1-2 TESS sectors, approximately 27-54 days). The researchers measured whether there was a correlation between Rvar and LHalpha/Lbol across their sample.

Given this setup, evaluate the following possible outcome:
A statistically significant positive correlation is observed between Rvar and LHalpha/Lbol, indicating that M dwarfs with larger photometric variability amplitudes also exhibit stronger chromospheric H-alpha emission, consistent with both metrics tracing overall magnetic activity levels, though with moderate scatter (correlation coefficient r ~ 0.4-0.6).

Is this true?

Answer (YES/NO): NO